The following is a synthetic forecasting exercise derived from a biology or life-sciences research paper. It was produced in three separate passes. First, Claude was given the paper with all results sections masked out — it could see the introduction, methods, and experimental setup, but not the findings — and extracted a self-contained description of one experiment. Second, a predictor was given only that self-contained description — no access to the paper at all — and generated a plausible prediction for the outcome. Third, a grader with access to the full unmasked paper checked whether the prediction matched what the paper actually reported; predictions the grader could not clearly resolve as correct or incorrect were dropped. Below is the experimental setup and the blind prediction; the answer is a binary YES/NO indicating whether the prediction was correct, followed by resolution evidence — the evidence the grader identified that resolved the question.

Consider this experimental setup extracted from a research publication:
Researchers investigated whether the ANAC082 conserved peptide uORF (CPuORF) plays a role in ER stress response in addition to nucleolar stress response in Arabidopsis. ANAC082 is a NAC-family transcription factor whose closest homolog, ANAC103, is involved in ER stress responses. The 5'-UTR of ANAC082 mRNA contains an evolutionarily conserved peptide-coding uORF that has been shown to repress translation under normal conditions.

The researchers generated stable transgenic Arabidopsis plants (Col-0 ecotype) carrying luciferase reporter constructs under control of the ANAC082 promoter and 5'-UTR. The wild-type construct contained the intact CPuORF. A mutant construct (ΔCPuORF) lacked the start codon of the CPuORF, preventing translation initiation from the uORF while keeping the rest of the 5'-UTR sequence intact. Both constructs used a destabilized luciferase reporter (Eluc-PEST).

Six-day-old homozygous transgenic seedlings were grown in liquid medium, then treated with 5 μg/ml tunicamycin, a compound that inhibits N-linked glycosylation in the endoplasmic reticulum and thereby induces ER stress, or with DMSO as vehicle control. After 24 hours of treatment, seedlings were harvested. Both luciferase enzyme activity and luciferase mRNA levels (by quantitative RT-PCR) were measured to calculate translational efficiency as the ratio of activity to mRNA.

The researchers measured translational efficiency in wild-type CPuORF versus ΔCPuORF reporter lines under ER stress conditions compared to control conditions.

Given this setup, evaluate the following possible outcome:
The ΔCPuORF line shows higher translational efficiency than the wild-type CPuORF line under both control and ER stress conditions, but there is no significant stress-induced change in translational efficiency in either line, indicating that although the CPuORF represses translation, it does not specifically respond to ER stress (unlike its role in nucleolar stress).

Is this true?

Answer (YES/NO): YES